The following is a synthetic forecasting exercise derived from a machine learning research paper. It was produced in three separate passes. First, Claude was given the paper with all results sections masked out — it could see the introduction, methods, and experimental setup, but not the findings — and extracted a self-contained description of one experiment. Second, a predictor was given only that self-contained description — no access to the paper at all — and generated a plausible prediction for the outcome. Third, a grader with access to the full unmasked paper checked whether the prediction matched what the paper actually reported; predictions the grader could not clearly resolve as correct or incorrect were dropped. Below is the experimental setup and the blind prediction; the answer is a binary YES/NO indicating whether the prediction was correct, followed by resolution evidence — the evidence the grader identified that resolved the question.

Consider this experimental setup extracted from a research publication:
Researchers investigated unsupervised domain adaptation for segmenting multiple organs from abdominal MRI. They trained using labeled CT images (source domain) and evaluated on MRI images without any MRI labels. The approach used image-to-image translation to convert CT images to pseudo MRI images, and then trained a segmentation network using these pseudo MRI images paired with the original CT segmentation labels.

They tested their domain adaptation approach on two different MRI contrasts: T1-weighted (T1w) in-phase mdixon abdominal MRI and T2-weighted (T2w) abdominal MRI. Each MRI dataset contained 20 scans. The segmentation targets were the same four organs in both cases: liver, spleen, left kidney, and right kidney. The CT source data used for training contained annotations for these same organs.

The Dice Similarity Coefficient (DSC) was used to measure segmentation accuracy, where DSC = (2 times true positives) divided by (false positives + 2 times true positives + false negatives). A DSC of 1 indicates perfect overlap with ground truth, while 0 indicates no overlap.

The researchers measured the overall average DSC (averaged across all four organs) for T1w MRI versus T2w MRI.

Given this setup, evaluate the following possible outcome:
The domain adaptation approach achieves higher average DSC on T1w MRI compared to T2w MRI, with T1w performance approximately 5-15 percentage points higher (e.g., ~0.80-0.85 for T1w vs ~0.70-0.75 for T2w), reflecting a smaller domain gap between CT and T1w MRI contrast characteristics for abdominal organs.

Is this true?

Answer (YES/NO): NO